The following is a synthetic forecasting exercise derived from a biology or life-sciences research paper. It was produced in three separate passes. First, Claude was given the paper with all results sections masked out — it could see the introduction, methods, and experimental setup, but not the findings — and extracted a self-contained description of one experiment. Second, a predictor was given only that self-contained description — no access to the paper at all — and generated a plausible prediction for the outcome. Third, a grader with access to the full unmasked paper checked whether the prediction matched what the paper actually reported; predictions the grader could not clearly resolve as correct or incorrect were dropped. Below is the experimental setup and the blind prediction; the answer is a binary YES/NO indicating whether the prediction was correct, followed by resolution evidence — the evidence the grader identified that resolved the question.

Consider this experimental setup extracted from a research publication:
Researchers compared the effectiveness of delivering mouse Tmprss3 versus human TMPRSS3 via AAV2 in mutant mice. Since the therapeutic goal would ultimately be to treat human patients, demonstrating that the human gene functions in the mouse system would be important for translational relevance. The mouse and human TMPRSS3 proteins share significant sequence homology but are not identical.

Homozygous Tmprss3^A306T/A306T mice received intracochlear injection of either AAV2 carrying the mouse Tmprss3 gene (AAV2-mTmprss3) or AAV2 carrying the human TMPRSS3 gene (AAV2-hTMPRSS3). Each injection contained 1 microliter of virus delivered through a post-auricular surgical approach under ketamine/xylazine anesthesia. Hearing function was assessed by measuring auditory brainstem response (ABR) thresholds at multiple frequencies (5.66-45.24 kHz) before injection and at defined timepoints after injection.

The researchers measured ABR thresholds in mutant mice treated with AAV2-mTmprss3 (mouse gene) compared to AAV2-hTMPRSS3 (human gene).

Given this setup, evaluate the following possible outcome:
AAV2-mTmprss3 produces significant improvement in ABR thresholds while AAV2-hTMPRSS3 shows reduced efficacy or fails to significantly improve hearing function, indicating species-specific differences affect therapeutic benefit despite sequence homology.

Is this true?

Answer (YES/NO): NO